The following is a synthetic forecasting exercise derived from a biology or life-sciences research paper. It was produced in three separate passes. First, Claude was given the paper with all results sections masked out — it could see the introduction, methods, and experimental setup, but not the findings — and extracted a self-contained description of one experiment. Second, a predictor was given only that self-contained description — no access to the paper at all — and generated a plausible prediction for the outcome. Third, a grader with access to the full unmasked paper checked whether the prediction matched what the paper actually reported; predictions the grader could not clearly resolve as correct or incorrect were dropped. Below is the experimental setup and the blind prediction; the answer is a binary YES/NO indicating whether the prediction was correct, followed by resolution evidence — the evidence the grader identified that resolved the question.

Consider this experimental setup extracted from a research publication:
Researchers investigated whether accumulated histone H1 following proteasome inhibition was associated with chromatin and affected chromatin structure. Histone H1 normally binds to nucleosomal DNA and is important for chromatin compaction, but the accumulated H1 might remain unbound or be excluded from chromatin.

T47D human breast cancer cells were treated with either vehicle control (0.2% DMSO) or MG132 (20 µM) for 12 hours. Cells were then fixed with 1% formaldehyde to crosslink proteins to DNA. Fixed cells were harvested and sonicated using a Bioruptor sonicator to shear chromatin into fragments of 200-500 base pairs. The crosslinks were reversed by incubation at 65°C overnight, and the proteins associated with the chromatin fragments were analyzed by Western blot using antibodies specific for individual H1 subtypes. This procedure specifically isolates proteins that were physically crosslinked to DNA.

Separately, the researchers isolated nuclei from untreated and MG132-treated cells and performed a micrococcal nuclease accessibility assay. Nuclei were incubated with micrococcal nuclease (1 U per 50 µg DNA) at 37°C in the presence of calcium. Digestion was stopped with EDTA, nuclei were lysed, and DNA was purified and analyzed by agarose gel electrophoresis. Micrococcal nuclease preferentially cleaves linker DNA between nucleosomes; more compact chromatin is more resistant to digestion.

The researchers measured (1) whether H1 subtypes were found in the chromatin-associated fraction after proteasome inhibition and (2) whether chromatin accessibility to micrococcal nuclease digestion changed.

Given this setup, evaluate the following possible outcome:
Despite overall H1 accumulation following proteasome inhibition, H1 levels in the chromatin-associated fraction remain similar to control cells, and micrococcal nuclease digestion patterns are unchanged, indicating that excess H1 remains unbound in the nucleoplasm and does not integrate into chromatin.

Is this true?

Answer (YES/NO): NO